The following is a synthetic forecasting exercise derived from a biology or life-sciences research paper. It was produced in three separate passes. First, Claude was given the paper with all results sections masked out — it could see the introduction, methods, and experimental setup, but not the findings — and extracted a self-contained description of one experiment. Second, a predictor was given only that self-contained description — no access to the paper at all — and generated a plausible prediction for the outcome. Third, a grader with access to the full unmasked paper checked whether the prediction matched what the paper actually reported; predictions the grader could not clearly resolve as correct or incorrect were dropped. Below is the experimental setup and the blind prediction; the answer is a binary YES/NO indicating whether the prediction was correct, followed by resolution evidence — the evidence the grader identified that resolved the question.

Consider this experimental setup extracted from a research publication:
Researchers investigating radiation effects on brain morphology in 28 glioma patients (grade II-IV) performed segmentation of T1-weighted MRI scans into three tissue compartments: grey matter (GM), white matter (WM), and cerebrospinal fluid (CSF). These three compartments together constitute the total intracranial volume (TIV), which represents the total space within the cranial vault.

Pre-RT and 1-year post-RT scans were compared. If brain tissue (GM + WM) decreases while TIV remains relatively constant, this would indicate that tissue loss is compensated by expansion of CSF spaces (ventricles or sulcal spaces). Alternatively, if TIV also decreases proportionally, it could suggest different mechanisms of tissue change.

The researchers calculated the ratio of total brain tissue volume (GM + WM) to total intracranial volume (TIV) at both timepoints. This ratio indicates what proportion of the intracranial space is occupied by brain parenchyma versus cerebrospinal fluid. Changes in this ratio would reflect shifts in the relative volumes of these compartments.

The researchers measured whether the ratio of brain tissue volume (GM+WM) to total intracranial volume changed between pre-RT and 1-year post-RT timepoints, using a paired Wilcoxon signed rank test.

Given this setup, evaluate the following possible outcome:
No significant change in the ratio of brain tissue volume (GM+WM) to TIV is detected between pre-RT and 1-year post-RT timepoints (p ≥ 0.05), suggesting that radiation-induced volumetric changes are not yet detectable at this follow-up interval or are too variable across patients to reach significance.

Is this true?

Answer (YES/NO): NO